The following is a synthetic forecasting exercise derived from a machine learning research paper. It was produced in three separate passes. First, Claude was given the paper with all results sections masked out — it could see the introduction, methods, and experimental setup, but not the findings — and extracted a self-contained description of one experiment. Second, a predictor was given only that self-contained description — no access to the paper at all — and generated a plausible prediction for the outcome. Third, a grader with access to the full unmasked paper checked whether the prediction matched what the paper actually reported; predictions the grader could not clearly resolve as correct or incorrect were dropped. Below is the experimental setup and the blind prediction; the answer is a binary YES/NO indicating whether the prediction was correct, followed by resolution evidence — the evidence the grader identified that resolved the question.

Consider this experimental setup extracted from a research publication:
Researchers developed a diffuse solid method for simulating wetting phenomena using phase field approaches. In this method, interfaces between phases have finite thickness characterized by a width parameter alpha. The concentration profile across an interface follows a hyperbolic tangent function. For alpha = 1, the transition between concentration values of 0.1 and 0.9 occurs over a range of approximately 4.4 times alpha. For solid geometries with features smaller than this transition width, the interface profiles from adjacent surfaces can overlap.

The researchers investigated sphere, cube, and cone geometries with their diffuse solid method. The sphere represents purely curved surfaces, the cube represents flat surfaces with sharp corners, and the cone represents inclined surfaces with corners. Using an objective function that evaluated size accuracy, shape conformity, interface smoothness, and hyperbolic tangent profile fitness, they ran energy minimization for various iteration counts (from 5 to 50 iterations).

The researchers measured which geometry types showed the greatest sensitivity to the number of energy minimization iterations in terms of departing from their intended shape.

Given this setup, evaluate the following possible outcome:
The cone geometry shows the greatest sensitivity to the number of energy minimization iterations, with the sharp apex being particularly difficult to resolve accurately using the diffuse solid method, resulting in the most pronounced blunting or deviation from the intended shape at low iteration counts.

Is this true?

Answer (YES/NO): NO